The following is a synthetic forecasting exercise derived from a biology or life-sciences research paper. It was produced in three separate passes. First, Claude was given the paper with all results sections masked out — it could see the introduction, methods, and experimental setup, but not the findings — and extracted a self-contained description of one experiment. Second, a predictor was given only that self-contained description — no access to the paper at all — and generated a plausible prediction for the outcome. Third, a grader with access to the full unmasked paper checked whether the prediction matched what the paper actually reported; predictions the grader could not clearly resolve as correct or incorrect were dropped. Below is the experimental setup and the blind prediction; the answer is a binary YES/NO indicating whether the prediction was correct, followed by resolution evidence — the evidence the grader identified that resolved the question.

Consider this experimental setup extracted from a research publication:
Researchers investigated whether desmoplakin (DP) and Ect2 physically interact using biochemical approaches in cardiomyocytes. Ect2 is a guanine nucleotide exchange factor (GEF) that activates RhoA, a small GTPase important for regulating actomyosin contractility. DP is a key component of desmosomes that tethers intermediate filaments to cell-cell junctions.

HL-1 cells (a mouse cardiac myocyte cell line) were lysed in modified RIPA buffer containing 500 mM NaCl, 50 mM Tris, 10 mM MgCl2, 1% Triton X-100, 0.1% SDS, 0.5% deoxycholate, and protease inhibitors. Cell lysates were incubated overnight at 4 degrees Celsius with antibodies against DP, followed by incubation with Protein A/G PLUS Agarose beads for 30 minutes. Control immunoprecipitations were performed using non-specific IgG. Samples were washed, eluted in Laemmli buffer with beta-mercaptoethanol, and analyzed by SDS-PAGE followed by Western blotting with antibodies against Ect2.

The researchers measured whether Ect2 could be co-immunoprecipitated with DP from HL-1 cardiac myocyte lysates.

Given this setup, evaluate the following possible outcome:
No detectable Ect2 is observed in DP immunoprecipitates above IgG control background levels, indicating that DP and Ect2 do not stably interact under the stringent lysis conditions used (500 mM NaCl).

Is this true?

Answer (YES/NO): NO